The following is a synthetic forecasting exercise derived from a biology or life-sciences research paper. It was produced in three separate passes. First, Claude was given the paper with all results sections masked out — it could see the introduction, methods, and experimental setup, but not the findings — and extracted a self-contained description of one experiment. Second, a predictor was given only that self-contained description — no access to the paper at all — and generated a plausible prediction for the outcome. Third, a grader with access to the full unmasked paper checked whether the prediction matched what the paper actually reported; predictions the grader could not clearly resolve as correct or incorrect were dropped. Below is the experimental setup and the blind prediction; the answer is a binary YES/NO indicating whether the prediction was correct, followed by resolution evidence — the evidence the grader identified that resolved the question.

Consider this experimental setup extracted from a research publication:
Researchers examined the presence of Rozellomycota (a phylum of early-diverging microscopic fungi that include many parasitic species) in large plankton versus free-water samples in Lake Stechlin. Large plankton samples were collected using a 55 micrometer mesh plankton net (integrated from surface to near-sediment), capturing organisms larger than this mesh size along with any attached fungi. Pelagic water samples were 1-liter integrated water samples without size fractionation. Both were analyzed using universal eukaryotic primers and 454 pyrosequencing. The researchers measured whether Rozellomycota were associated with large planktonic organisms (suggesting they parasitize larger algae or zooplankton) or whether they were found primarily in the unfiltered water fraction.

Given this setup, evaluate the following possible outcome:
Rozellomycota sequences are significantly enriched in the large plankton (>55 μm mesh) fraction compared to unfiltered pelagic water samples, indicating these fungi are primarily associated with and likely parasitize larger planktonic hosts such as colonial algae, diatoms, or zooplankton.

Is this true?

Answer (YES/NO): NO